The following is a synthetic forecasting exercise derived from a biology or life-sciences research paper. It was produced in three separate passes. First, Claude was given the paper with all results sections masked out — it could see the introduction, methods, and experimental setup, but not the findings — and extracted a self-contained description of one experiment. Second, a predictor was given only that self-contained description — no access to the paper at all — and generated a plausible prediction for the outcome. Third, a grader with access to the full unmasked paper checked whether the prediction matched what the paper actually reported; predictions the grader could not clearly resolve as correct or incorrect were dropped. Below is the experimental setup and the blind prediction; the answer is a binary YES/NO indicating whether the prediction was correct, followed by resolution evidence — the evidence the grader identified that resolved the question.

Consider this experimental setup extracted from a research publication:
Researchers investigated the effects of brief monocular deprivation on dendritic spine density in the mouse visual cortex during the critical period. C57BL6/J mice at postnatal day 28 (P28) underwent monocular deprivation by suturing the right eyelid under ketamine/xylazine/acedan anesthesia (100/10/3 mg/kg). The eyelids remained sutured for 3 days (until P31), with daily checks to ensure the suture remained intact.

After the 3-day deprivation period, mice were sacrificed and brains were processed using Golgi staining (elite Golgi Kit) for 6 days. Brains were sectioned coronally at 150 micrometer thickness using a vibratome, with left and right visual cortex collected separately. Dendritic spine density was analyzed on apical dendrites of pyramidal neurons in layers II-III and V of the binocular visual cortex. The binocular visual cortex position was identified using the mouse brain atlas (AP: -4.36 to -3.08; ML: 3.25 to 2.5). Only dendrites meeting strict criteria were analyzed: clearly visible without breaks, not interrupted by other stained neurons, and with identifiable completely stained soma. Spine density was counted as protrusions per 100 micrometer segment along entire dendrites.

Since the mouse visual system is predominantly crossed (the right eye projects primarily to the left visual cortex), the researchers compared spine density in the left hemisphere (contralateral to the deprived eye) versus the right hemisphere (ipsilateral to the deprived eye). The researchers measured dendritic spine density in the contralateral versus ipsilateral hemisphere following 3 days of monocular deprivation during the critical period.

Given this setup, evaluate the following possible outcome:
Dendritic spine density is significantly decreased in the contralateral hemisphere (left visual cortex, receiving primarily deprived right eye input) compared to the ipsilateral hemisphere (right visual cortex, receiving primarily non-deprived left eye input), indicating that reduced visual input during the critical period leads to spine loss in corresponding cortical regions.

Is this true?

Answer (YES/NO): YES